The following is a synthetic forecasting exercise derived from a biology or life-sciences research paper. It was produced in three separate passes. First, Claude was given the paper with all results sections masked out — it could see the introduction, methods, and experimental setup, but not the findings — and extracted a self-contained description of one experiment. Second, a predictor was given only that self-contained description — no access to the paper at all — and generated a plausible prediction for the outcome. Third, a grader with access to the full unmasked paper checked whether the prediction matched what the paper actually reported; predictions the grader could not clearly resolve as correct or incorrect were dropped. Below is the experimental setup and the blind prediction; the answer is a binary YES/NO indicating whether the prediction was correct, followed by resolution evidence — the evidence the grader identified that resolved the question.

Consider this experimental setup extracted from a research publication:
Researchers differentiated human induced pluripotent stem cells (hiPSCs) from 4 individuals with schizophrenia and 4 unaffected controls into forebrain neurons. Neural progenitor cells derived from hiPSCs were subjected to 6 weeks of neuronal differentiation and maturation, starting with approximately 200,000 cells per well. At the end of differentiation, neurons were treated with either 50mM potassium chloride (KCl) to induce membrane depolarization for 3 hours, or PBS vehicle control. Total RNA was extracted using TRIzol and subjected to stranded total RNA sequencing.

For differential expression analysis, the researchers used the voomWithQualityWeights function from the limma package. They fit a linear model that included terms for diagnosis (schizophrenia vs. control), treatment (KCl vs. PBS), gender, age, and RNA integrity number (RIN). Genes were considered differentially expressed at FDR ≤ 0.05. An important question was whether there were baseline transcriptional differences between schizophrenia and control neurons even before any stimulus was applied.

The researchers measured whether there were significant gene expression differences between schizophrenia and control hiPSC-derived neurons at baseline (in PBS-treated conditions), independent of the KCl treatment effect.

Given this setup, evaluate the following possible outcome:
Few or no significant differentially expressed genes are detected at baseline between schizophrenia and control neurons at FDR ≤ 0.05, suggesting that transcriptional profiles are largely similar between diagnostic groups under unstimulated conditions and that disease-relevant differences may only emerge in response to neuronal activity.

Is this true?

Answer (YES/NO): NO